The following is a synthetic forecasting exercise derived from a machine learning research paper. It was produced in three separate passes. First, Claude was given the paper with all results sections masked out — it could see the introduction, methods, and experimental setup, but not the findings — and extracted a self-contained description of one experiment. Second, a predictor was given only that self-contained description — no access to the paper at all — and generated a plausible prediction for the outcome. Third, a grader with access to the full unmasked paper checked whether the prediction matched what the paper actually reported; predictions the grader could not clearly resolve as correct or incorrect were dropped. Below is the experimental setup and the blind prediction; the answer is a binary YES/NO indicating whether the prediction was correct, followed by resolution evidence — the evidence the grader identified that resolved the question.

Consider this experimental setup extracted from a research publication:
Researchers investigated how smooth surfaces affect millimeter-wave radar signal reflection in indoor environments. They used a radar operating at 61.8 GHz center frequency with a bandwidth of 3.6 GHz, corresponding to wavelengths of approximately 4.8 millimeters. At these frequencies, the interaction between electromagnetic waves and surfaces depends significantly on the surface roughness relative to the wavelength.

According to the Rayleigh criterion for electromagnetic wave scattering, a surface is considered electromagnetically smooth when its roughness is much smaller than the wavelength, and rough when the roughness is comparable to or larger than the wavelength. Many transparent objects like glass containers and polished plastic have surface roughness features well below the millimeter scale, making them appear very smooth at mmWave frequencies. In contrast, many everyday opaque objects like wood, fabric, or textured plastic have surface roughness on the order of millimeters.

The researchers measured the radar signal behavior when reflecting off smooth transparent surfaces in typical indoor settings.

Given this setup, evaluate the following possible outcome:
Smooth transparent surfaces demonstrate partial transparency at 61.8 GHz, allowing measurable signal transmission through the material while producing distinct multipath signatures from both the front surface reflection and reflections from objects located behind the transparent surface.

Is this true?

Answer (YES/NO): NO